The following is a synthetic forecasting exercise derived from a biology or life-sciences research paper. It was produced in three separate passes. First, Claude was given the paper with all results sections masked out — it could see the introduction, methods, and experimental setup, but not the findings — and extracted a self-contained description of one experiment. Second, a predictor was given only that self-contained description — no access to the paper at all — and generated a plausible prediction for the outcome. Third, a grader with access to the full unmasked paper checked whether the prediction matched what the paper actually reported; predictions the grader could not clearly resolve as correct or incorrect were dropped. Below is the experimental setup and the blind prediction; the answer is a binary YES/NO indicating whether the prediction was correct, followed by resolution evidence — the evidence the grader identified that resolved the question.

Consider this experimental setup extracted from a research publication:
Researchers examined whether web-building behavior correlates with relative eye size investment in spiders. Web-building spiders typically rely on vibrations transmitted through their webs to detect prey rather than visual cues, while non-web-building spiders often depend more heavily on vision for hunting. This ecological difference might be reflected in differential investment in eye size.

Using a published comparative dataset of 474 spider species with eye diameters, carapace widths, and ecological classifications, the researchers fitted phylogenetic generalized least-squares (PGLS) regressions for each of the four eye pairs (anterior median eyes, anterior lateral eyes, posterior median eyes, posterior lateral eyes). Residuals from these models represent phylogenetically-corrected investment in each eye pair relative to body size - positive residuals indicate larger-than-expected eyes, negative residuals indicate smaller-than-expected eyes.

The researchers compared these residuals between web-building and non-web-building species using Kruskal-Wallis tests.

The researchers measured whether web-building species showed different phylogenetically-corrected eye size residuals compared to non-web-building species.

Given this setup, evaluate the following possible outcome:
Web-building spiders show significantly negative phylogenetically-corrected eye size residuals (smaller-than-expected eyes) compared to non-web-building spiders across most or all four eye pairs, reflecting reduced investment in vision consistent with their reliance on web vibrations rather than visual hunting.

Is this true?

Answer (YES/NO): NO